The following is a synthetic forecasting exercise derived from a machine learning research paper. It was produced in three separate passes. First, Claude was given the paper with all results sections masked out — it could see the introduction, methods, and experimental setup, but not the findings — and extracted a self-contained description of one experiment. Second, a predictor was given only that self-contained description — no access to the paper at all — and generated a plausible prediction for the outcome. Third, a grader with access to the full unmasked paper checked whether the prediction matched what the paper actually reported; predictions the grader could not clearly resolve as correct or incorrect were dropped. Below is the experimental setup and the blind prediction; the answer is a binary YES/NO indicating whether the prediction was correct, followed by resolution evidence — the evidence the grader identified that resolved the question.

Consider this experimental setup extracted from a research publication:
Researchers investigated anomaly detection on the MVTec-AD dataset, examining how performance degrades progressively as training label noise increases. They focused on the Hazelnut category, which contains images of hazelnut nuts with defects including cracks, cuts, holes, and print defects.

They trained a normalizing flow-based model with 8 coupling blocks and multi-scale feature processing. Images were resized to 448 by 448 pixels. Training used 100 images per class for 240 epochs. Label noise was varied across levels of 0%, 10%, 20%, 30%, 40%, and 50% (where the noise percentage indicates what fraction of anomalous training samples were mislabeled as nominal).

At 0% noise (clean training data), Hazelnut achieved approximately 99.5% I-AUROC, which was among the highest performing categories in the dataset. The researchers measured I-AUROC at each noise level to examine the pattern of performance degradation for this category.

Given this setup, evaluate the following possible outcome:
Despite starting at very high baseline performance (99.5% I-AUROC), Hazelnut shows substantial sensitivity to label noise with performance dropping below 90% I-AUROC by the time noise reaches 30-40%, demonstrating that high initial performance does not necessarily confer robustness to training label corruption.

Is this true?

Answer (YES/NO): NO